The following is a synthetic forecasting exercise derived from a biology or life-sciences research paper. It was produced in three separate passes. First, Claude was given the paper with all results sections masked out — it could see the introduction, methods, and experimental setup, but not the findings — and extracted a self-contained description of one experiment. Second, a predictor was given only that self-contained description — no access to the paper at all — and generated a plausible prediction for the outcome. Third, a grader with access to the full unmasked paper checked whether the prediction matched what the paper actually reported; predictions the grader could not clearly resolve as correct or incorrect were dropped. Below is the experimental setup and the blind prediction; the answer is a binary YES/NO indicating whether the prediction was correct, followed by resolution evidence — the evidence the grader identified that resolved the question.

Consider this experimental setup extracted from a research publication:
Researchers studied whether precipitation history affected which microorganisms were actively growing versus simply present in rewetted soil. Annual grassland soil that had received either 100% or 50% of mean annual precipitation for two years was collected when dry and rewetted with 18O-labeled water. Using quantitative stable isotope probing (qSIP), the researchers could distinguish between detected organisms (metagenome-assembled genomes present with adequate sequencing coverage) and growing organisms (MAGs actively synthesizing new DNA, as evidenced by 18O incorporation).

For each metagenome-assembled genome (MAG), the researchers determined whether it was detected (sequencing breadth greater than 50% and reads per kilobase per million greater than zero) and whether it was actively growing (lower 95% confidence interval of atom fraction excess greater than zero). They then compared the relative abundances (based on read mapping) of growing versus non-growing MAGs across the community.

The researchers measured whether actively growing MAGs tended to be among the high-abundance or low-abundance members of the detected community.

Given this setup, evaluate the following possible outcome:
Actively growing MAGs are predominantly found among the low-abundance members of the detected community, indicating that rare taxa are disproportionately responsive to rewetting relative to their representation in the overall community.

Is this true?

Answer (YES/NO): NO